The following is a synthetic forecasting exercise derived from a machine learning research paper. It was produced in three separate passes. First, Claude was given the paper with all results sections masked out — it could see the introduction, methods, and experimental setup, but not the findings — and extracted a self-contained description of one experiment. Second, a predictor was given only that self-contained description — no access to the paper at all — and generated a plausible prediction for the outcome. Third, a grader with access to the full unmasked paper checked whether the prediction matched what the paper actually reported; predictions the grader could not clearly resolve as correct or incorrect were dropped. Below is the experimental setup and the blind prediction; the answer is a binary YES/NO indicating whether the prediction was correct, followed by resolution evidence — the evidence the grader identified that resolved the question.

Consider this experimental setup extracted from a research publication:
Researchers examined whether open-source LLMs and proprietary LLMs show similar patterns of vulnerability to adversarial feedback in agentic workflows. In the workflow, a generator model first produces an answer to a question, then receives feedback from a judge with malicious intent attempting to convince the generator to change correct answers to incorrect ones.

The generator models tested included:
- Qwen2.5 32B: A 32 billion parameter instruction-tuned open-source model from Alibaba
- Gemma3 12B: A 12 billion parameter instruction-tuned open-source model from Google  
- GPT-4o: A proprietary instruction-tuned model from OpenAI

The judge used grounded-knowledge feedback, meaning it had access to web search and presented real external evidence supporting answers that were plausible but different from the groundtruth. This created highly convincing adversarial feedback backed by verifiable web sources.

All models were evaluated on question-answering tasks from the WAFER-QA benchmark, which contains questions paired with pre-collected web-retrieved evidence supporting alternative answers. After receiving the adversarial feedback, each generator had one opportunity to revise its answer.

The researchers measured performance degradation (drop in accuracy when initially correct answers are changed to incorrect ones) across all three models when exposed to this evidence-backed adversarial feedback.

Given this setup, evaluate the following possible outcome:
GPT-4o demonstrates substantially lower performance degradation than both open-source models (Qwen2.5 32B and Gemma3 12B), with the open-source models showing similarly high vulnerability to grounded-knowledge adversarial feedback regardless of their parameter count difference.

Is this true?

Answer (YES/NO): NO